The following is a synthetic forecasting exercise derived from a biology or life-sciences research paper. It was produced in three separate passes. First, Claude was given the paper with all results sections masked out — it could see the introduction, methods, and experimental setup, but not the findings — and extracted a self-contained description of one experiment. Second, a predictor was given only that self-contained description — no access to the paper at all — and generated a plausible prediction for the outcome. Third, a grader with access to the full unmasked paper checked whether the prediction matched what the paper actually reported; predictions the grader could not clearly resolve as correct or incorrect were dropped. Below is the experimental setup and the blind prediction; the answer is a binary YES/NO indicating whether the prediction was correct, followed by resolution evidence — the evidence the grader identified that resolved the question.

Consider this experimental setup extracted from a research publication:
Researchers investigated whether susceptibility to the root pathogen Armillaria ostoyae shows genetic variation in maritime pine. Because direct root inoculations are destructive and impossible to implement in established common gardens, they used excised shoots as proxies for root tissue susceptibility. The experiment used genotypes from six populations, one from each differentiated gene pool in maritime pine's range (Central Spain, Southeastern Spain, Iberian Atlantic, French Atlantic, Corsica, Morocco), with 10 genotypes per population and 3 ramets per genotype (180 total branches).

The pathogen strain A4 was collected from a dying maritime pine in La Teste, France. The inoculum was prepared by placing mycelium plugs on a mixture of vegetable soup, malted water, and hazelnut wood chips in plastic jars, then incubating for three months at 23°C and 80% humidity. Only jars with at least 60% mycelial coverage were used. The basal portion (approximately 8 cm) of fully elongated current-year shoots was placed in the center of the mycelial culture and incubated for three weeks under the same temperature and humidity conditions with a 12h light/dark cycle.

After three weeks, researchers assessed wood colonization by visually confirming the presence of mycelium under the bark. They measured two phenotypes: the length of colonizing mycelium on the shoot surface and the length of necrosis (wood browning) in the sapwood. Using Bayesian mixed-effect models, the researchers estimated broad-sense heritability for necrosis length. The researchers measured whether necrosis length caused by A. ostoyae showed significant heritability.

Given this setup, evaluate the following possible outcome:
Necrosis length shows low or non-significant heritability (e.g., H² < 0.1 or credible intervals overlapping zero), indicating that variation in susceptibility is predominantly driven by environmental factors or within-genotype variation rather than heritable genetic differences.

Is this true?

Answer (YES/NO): YES